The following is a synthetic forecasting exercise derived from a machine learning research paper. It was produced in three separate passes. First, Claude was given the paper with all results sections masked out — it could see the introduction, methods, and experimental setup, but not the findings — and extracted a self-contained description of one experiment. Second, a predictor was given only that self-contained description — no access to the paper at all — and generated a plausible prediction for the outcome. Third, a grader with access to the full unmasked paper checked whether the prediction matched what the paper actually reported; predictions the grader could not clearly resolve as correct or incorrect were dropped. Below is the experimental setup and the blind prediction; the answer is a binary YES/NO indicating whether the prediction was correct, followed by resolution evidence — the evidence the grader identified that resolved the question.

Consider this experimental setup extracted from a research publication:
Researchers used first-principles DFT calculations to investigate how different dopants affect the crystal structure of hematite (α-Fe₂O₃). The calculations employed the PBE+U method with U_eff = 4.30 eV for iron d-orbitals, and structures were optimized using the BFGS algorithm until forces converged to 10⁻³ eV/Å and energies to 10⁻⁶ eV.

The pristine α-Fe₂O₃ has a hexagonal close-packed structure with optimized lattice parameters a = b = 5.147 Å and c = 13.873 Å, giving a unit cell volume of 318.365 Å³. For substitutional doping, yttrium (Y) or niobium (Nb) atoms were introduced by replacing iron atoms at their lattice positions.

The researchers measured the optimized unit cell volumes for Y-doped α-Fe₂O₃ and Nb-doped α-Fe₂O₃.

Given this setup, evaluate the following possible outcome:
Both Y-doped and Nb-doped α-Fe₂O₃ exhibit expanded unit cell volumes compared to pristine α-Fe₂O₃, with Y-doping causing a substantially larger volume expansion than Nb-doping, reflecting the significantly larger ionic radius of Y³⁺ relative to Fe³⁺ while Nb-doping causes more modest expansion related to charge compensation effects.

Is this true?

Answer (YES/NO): NO